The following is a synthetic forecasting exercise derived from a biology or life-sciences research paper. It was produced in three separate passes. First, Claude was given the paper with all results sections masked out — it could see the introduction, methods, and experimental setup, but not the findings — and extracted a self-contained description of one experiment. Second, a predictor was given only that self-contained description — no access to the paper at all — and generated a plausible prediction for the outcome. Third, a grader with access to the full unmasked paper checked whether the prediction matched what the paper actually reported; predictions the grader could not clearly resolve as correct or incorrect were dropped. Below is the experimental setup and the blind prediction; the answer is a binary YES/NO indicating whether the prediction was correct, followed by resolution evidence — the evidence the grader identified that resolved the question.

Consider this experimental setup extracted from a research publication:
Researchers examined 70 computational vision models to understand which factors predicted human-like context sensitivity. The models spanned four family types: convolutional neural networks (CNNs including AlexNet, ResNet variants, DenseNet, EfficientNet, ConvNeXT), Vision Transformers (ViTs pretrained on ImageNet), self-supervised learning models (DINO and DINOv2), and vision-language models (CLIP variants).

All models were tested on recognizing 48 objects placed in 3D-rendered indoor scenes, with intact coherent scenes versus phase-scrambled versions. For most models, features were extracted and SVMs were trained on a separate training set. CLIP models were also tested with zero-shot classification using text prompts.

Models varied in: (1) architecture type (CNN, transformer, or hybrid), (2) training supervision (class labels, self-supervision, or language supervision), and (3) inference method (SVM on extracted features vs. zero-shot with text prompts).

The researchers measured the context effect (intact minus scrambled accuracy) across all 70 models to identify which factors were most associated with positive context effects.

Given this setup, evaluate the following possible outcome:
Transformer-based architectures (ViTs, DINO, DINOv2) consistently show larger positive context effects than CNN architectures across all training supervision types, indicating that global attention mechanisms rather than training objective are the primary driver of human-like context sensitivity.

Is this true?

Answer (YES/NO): NO